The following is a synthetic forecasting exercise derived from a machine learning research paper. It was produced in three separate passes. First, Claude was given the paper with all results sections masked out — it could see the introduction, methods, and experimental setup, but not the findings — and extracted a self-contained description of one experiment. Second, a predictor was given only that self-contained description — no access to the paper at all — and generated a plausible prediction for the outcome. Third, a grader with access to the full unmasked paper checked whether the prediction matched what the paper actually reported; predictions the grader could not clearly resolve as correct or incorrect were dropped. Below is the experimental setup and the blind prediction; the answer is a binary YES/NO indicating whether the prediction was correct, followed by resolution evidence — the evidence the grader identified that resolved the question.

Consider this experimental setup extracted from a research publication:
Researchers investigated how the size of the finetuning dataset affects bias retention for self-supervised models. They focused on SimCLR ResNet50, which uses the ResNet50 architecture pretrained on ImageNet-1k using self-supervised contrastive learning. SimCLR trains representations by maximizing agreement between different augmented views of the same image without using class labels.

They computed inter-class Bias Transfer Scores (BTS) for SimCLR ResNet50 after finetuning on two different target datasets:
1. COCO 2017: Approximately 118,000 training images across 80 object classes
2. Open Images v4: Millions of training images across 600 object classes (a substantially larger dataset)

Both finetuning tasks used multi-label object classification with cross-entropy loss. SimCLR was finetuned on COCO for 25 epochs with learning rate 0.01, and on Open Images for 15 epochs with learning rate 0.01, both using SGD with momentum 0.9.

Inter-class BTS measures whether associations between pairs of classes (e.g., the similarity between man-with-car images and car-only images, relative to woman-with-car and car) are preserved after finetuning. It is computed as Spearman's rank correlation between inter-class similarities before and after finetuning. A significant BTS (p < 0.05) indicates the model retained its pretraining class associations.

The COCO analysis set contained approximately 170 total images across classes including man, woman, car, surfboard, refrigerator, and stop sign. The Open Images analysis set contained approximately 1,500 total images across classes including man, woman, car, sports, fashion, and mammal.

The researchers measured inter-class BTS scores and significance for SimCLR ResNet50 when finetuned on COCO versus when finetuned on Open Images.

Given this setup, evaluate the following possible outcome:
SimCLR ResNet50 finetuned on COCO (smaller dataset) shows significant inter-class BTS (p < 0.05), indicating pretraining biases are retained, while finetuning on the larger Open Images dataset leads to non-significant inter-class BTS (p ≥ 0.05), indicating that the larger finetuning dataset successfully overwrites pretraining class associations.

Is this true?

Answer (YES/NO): NO